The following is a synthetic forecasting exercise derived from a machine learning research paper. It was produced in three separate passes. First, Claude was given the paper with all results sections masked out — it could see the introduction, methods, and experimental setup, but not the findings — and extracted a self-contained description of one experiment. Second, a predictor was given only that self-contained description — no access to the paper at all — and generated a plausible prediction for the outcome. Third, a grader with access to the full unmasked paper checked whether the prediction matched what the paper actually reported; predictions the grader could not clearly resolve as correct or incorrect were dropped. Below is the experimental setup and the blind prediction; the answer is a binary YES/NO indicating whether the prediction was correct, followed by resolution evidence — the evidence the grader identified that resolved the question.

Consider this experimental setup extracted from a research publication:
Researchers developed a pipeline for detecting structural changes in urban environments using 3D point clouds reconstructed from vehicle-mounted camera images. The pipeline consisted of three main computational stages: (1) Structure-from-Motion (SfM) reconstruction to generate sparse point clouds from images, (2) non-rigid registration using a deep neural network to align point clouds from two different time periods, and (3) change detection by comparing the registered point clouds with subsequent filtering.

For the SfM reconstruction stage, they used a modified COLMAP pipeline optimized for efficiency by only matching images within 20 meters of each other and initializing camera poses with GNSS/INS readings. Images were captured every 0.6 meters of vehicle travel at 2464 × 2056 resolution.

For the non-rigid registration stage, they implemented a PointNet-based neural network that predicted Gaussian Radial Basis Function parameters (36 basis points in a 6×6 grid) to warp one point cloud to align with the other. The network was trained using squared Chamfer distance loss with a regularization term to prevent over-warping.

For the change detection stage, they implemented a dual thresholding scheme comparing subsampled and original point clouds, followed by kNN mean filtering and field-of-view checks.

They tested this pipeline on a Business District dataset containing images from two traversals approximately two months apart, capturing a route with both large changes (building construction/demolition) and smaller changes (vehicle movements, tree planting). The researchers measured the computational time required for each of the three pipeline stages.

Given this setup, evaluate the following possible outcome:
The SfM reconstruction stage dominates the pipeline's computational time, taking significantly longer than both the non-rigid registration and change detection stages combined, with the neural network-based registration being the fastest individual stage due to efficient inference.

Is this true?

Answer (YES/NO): NO